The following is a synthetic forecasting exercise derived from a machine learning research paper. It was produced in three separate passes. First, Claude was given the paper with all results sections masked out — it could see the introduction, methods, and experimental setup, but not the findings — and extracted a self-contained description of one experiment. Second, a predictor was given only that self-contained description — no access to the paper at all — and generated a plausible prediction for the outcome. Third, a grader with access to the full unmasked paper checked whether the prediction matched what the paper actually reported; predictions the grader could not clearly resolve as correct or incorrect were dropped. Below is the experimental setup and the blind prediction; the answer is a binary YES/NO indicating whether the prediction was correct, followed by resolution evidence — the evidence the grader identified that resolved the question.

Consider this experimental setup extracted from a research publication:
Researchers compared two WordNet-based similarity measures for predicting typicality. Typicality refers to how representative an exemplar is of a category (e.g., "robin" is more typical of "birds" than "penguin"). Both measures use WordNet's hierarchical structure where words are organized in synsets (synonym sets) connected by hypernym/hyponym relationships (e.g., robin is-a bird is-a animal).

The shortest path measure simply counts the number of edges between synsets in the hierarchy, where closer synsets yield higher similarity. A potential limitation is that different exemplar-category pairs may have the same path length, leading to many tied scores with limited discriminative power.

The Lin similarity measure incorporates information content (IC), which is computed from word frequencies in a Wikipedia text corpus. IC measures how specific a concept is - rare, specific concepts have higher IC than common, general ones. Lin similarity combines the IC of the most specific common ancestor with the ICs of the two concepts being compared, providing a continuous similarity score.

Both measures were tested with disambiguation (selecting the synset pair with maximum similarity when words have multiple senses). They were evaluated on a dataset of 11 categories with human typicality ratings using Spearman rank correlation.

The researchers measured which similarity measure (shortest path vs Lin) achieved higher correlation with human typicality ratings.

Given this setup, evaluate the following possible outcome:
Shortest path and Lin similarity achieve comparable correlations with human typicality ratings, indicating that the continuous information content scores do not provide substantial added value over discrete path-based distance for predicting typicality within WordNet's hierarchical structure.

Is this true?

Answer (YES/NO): NO